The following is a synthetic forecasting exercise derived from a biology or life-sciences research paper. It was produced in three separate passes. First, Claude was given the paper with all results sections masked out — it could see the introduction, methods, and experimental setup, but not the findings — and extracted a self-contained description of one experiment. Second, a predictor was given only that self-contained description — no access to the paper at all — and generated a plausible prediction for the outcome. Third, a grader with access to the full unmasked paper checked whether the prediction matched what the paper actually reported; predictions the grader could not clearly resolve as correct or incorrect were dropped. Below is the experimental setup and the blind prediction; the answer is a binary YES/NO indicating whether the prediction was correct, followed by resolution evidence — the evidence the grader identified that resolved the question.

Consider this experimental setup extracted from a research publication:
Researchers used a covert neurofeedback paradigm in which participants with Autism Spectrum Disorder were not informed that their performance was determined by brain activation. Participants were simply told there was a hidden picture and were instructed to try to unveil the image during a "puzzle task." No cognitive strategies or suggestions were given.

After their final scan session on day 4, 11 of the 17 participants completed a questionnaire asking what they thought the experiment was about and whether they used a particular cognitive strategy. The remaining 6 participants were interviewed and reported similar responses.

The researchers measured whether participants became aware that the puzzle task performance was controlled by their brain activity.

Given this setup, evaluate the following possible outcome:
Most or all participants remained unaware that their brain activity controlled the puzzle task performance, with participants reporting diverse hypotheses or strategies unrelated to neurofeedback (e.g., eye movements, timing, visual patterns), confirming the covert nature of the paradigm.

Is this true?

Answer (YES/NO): YES